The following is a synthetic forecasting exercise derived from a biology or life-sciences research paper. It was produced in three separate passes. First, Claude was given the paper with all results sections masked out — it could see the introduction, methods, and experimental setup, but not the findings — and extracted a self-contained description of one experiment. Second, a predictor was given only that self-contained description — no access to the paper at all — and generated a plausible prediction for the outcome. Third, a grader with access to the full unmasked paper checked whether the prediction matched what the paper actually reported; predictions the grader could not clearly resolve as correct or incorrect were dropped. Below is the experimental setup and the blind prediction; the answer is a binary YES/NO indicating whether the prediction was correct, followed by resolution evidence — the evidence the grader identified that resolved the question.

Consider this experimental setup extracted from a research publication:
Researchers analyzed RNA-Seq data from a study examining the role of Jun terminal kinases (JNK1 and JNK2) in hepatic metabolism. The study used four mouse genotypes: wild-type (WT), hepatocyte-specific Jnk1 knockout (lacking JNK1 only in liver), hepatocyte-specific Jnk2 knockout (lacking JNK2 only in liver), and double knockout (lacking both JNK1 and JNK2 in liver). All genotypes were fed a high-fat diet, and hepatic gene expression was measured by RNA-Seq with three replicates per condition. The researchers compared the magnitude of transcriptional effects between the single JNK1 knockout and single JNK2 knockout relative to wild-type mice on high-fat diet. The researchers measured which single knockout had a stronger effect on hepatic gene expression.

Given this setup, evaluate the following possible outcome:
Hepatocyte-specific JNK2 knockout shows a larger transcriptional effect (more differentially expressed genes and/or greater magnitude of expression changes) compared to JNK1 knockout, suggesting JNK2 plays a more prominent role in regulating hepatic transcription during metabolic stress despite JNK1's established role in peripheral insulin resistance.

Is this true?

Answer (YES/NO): YES